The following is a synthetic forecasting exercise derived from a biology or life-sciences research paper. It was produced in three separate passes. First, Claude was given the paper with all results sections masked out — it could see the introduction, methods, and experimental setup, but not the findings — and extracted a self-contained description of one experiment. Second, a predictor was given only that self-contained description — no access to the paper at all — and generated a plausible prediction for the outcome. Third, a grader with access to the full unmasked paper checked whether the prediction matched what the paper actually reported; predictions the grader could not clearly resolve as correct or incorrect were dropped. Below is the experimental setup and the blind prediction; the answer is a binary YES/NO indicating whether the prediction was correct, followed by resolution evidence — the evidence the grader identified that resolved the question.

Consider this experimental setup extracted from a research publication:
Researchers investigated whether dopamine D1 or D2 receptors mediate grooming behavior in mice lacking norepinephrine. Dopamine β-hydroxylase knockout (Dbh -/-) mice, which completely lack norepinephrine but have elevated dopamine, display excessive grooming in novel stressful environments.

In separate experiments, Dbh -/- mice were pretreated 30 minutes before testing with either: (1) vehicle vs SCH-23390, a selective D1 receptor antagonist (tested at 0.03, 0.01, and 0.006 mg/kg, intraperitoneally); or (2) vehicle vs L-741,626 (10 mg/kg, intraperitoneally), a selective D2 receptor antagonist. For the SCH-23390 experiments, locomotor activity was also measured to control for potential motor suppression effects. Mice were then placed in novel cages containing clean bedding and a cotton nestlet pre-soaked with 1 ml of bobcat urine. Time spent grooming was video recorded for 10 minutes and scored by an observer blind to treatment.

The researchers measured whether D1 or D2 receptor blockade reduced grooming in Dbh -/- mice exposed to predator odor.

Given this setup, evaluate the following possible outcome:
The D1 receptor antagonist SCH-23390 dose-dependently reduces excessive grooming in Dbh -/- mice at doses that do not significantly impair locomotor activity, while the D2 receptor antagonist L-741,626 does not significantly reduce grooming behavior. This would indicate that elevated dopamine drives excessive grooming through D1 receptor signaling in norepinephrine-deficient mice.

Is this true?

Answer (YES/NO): NO